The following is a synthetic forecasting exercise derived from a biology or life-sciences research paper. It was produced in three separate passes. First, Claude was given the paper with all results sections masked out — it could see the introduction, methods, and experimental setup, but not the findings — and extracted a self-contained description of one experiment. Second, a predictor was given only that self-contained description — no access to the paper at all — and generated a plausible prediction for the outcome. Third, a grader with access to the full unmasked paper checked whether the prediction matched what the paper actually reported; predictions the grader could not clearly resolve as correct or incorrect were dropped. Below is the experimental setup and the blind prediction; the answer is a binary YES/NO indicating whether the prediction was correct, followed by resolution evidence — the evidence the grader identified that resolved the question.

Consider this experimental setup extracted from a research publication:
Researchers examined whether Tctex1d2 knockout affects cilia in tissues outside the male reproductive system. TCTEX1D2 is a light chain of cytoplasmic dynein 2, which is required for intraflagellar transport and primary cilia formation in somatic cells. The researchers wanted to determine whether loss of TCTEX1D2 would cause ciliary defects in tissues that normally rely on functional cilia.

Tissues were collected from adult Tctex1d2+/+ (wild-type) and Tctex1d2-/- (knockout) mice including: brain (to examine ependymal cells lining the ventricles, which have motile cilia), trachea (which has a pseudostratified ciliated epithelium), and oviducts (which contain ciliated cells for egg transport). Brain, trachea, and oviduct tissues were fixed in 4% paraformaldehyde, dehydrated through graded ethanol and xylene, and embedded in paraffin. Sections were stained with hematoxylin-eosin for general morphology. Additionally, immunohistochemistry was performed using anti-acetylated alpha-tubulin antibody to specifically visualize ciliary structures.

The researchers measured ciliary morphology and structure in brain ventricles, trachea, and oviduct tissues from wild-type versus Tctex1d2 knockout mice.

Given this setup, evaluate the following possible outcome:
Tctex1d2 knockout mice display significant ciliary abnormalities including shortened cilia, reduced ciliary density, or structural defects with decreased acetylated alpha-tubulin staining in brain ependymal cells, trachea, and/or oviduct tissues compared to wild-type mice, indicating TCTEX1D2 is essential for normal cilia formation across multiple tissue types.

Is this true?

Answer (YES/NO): NO